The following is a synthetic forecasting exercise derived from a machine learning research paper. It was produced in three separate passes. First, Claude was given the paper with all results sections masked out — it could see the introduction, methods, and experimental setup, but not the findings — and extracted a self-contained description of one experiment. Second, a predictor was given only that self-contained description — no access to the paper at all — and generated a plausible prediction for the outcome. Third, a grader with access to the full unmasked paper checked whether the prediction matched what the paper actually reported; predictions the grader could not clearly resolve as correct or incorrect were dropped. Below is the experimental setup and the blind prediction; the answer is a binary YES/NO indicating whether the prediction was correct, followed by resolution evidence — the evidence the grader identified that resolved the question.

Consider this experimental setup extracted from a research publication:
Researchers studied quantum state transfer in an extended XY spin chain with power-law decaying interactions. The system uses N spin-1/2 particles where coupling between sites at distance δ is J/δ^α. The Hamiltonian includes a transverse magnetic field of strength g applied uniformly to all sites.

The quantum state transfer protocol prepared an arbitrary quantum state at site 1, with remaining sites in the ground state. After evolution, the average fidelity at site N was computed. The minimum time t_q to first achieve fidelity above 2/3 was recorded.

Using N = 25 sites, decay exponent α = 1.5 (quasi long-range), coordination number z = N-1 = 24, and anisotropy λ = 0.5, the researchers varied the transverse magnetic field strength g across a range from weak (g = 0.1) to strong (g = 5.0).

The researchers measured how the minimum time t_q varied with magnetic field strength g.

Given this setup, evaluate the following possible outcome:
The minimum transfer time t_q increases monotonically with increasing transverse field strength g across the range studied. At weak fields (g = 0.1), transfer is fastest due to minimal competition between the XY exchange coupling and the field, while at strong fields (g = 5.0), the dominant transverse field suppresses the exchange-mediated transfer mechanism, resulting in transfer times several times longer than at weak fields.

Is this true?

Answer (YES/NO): NO